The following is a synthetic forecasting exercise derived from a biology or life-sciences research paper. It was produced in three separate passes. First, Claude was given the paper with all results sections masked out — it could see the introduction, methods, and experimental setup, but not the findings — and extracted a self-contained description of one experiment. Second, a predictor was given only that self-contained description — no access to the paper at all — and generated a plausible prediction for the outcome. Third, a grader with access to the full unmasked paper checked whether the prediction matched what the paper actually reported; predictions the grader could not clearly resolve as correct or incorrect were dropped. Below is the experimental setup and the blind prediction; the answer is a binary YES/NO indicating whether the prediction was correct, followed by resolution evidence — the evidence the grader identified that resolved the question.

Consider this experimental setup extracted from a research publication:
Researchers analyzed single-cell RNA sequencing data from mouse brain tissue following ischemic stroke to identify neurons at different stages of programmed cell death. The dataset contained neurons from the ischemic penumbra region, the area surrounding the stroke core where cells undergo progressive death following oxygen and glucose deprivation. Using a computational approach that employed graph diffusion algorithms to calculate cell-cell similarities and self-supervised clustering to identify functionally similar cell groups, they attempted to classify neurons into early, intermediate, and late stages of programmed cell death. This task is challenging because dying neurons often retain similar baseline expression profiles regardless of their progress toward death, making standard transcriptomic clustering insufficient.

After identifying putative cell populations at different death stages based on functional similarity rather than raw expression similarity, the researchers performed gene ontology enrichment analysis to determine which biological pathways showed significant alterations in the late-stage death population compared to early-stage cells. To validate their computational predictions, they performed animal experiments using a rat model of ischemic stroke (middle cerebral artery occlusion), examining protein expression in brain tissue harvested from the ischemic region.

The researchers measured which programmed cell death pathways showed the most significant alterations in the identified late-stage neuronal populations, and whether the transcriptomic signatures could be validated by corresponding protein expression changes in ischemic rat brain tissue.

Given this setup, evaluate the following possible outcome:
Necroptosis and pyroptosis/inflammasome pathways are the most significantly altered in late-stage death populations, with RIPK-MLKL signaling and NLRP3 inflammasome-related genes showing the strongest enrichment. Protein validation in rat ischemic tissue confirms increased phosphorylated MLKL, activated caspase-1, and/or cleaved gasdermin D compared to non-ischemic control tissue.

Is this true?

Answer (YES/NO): NO